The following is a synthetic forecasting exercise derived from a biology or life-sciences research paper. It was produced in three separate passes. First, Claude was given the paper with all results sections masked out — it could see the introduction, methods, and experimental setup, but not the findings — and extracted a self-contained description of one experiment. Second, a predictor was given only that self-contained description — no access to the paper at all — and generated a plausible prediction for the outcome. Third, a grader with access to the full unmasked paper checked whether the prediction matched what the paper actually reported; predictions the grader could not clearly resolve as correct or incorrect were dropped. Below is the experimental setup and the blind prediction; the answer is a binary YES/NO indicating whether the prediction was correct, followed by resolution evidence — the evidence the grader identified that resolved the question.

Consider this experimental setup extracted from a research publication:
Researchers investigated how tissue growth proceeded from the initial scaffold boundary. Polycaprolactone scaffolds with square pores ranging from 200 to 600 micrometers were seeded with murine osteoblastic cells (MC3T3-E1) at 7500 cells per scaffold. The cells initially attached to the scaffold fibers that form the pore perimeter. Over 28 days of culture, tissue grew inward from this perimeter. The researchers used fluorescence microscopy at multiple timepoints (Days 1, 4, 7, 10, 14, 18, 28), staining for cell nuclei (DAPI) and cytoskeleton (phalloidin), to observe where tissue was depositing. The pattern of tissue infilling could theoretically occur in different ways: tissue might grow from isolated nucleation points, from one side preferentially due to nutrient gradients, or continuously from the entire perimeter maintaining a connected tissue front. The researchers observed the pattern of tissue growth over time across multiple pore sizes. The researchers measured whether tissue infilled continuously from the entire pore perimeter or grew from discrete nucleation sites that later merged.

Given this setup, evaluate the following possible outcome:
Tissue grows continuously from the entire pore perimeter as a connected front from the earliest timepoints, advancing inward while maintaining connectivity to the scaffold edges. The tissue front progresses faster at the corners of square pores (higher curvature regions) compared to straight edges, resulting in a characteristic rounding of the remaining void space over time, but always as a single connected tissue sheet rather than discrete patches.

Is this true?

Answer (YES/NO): YES